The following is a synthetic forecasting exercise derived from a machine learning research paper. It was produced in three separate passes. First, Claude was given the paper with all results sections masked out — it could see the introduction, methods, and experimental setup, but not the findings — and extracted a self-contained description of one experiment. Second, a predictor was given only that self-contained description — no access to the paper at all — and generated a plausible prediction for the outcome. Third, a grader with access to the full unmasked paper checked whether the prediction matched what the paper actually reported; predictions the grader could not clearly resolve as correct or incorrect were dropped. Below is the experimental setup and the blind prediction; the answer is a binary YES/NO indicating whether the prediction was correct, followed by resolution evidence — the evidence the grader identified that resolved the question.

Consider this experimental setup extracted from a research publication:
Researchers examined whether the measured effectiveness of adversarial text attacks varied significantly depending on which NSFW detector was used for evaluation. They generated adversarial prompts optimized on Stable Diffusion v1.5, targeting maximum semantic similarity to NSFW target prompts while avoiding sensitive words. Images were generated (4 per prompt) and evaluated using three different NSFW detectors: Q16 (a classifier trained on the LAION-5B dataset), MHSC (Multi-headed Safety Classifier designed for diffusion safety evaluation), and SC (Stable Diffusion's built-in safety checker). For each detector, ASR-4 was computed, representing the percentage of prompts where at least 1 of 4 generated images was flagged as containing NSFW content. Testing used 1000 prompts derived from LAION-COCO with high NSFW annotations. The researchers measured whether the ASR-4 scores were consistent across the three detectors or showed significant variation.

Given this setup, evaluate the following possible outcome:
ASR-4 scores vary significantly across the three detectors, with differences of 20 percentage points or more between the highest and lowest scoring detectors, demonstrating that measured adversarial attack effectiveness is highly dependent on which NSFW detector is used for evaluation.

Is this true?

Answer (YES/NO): NO